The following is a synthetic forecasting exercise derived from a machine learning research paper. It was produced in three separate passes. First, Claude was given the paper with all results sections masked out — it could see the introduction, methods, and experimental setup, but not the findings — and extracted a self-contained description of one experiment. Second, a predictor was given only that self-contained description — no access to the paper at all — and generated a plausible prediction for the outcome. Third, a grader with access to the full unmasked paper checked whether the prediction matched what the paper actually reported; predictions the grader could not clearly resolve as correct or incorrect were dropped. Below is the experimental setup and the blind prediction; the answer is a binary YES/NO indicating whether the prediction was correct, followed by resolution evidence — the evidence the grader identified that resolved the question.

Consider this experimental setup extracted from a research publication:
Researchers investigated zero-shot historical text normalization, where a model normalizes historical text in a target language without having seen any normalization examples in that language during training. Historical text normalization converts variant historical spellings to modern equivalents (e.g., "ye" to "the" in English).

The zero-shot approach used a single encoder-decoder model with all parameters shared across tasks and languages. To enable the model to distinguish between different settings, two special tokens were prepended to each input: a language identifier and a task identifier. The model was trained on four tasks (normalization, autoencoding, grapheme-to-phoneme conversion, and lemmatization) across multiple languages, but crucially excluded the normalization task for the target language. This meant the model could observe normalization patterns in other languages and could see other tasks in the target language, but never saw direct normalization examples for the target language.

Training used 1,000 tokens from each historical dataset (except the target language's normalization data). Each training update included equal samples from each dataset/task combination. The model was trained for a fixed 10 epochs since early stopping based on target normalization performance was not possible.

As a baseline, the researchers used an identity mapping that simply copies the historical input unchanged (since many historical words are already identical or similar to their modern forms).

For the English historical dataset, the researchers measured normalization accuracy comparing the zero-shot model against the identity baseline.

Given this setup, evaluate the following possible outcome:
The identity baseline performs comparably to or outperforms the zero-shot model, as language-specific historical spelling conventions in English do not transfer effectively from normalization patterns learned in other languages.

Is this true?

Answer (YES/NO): YES